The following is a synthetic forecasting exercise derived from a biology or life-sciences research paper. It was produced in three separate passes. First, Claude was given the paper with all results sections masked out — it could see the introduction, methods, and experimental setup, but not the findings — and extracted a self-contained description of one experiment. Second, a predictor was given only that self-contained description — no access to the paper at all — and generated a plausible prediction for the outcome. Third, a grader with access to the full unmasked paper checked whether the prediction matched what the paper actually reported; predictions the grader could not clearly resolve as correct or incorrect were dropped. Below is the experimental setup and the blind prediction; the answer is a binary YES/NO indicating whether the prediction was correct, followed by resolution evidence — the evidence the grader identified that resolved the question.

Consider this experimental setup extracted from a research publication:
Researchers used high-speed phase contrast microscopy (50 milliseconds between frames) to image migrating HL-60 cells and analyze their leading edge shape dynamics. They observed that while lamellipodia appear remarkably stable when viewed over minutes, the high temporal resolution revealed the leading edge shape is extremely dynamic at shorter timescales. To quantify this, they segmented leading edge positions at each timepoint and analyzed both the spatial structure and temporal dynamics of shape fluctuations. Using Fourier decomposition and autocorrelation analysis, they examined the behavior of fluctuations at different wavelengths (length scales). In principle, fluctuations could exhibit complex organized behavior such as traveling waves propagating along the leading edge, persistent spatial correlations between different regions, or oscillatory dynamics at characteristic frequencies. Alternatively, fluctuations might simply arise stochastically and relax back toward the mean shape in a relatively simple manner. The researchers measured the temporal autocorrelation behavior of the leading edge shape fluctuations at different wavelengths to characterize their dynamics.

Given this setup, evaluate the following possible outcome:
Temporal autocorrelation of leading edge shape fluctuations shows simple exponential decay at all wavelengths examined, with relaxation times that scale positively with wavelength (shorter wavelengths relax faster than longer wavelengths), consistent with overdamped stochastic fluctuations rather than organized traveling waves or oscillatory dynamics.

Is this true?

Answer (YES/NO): YES